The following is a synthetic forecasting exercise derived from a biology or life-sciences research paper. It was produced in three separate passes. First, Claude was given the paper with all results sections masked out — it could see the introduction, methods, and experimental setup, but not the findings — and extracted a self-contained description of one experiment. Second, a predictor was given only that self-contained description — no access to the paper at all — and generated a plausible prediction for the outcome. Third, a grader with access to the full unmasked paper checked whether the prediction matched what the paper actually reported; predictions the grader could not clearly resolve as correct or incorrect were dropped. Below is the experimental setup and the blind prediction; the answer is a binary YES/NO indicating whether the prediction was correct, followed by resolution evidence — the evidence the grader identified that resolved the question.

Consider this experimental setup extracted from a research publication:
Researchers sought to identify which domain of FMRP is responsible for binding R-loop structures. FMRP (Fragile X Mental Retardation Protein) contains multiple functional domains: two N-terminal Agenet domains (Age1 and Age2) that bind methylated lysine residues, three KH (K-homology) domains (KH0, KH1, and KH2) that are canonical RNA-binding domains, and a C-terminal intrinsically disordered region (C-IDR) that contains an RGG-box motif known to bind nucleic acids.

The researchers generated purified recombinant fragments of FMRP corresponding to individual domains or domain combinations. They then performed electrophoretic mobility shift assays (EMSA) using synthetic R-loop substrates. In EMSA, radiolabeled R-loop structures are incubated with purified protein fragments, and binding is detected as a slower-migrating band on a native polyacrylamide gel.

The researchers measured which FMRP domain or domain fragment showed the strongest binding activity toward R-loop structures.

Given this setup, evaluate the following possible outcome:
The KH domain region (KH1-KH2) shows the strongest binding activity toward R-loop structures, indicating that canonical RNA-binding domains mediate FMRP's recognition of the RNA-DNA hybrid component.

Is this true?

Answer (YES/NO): NO